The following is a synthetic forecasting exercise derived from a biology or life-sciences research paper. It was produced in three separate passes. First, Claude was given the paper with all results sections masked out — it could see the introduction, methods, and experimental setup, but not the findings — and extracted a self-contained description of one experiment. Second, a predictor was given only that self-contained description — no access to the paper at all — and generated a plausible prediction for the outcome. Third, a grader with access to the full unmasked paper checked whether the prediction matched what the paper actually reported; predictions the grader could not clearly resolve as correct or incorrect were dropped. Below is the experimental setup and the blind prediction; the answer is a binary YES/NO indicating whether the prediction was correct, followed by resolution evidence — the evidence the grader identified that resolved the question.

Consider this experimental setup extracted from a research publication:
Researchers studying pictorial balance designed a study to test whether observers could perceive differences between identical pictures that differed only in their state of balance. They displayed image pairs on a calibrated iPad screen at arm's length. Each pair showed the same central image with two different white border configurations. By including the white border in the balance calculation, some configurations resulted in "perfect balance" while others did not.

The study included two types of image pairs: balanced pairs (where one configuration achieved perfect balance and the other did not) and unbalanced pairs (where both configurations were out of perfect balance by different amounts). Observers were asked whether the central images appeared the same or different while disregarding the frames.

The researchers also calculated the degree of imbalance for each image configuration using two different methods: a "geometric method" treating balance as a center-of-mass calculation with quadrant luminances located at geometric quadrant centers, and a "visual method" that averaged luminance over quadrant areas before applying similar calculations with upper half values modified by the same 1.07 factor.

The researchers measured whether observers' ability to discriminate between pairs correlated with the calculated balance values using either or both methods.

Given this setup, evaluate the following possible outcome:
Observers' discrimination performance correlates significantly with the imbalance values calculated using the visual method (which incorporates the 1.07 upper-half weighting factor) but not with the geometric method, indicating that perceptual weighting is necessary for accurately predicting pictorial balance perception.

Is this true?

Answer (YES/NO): NO